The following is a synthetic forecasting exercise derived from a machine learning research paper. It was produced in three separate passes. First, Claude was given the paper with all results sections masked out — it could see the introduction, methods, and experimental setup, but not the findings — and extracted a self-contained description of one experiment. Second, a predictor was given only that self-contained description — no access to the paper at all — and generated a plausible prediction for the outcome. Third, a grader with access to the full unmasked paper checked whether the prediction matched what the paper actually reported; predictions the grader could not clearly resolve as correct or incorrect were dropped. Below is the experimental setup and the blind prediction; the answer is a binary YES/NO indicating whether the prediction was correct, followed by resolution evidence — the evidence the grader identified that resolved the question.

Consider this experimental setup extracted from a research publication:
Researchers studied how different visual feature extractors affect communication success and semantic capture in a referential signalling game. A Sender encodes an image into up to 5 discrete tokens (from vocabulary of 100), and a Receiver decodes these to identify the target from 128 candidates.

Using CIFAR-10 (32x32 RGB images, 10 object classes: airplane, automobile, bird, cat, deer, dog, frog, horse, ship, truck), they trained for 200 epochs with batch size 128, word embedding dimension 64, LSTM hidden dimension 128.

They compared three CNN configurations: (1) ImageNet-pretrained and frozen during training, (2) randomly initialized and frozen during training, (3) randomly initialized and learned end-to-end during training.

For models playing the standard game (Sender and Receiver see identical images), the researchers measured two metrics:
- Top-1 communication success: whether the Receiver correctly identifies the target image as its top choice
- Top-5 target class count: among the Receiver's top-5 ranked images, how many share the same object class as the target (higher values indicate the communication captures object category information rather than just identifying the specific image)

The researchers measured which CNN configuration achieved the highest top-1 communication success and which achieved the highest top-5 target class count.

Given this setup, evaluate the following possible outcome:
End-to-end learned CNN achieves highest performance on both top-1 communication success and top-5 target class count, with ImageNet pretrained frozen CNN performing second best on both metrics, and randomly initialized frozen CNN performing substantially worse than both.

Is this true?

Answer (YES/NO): NO